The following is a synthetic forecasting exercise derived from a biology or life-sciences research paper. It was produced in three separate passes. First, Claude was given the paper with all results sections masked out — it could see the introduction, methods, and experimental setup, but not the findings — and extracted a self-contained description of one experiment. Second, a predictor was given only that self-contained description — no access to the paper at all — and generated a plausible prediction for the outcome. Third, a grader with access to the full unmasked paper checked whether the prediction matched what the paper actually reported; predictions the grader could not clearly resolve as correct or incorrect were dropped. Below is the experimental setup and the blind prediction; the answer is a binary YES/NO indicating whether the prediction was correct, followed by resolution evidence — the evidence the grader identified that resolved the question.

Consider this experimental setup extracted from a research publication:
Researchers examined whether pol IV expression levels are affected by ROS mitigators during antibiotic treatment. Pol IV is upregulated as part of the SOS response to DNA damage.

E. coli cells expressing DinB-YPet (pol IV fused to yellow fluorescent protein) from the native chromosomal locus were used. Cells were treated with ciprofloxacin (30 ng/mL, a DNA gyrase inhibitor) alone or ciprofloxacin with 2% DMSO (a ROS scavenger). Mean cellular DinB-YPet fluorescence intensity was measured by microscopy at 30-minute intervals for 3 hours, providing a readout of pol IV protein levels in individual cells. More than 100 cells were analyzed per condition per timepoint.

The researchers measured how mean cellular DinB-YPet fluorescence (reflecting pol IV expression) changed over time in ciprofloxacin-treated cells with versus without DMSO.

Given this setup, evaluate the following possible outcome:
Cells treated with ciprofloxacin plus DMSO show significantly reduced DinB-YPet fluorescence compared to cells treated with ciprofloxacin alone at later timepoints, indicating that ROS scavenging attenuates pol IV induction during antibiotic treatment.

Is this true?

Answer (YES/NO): YES